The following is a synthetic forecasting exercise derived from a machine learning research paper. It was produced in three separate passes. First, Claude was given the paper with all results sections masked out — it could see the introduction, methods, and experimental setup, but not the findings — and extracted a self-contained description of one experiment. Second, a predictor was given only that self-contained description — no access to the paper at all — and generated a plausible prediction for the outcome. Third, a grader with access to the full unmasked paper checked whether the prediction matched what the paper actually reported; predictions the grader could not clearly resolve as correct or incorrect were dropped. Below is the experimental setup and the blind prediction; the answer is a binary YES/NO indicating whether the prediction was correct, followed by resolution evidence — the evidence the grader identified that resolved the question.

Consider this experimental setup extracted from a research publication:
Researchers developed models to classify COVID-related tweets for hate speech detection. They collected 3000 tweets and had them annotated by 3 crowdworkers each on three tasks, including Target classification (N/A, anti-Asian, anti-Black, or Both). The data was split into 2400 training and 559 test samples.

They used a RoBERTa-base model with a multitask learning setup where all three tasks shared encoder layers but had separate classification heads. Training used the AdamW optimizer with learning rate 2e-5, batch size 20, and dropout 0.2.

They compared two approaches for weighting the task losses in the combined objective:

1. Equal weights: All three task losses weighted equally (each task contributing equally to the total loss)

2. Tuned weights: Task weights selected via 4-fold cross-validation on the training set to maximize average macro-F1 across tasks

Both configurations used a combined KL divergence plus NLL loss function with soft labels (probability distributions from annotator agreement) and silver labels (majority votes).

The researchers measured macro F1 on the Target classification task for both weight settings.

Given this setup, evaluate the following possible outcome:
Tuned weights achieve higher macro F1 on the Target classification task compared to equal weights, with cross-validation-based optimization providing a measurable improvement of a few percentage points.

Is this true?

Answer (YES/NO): NO